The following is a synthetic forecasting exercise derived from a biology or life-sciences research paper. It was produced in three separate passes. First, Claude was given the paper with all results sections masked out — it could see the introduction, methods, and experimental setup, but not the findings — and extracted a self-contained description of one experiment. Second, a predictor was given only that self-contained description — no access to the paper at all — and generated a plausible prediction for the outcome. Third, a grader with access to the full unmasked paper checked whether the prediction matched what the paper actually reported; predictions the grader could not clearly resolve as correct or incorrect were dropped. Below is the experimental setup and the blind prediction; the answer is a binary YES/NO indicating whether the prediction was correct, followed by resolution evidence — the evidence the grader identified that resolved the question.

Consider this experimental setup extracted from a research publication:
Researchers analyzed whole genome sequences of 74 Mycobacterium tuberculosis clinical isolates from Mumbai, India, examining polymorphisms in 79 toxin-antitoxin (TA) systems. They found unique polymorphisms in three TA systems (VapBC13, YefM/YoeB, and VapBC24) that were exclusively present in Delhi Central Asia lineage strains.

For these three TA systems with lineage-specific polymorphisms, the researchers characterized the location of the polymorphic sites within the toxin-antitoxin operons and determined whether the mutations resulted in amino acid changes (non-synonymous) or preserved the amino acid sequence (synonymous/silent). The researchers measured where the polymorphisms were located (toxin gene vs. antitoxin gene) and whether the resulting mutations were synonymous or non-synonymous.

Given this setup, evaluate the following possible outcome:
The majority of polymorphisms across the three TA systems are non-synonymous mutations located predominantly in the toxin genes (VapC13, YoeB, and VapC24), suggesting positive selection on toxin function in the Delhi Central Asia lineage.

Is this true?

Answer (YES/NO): NO